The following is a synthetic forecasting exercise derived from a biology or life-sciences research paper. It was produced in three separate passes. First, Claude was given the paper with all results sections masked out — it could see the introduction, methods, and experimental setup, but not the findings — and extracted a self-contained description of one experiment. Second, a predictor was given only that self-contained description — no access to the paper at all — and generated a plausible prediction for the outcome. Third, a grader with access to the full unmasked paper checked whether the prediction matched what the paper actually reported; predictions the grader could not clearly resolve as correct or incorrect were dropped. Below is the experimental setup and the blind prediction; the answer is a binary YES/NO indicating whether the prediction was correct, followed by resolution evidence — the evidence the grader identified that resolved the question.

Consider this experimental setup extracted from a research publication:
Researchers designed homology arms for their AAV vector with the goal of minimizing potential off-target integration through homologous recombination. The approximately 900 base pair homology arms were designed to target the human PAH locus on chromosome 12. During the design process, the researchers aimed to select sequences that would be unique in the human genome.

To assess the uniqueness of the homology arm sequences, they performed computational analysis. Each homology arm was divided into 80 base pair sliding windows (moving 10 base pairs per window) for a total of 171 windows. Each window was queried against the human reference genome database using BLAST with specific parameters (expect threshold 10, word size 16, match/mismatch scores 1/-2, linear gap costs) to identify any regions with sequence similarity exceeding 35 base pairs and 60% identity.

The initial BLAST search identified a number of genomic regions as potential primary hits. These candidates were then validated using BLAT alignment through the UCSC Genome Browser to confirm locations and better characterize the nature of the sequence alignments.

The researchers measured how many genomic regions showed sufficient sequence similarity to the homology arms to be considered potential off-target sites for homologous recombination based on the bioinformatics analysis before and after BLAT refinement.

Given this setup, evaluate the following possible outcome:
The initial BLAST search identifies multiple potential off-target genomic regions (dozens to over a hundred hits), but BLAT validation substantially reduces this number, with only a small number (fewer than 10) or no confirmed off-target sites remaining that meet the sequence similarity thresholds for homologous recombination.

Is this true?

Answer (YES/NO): NO